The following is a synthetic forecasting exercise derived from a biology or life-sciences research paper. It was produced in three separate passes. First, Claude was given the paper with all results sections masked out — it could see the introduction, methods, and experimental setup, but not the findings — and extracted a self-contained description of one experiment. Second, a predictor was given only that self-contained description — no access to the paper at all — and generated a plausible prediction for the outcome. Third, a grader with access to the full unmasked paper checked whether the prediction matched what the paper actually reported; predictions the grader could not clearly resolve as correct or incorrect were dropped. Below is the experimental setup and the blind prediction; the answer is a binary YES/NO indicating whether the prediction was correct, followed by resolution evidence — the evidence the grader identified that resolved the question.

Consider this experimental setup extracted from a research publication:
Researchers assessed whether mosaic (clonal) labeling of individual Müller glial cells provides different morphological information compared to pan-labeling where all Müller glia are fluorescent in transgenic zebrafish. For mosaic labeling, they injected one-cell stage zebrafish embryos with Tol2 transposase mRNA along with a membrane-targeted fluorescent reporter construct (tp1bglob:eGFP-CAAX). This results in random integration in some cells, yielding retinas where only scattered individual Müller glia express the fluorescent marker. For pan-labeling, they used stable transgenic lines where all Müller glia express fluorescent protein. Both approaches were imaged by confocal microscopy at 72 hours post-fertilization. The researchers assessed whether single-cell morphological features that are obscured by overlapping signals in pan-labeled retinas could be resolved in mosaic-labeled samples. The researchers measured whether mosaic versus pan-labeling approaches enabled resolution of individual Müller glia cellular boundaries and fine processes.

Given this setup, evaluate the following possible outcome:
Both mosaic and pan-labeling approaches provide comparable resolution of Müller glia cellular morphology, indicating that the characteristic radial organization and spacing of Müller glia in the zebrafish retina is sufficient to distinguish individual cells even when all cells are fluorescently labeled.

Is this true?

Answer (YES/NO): NO